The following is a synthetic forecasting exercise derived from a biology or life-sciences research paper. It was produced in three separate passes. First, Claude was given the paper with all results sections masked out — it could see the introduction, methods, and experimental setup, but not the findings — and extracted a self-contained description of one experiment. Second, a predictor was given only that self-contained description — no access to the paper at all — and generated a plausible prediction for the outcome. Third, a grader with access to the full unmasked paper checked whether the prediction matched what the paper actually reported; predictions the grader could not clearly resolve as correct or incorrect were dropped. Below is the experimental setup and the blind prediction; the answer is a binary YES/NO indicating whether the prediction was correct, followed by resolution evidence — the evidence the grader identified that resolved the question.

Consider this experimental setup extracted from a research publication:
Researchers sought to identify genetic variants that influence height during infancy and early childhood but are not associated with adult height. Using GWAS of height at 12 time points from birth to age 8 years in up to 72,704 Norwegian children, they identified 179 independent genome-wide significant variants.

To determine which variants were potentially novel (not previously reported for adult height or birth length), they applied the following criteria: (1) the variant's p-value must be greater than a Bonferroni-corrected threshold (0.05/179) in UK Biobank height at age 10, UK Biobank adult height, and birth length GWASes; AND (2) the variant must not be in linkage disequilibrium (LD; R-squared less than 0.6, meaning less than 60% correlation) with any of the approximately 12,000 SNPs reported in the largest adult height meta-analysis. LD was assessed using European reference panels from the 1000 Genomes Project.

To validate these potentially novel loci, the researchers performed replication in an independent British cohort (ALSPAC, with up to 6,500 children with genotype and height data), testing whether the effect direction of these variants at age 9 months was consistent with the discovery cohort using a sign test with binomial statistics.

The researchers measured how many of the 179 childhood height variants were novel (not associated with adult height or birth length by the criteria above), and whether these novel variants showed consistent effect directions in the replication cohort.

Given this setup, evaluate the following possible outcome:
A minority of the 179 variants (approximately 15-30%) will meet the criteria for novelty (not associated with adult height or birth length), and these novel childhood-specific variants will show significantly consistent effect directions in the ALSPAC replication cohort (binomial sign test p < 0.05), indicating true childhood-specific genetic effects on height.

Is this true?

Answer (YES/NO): NO